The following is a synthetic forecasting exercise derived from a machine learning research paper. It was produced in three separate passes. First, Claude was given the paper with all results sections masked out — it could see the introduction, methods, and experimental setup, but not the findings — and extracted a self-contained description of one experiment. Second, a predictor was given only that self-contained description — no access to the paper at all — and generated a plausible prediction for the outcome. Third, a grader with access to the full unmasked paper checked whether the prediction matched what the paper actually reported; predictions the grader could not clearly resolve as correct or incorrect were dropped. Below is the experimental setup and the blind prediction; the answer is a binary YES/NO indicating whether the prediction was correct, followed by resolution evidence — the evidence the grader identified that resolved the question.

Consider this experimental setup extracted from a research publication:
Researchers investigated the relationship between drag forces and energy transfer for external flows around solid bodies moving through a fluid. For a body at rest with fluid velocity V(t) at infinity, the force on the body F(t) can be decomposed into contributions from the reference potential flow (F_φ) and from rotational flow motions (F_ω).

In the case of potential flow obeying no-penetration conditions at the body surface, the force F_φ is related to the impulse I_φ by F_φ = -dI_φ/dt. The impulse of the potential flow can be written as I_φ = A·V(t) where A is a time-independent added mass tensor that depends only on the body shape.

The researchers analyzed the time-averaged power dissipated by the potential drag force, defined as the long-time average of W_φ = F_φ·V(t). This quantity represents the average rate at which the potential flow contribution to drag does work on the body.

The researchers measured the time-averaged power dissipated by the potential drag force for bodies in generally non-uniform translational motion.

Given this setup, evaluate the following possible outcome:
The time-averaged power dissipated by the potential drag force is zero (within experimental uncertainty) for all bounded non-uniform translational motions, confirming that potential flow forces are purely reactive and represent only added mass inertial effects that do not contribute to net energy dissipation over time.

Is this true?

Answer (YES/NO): YES